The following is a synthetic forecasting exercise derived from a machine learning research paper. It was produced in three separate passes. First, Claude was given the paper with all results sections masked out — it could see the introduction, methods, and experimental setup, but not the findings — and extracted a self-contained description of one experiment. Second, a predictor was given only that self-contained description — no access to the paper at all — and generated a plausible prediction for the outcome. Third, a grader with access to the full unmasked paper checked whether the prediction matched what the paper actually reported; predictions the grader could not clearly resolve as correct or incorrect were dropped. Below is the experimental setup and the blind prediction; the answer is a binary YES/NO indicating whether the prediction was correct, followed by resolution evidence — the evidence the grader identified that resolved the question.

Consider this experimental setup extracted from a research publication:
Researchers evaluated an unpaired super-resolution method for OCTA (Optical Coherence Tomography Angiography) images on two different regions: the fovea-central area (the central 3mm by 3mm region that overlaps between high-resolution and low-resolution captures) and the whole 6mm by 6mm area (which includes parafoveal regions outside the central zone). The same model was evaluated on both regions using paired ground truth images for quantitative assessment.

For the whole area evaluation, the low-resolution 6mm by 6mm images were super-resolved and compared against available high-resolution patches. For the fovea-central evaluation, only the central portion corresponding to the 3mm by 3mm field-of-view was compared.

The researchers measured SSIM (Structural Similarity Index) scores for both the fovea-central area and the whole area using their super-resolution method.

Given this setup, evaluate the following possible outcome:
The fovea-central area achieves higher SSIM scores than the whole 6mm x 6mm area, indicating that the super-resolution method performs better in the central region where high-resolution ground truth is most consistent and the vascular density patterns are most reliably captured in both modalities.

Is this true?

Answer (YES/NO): NO